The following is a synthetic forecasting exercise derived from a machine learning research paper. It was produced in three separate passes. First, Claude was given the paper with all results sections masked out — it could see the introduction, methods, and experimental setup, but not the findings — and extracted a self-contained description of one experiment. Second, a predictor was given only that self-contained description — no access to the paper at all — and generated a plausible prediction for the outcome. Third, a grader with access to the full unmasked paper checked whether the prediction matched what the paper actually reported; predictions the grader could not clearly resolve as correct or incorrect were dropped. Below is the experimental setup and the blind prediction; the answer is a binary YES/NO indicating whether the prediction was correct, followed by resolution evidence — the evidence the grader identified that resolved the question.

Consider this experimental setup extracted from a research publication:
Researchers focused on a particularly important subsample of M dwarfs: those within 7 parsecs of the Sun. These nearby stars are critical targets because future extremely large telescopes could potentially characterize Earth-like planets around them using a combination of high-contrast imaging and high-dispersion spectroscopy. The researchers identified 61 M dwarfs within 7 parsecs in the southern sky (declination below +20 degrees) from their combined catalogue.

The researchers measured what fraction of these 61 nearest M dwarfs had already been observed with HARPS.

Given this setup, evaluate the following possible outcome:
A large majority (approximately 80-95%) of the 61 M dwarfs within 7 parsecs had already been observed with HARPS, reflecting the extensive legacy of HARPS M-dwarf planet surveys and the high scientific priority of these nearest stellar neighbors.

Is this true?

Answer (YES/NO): NO